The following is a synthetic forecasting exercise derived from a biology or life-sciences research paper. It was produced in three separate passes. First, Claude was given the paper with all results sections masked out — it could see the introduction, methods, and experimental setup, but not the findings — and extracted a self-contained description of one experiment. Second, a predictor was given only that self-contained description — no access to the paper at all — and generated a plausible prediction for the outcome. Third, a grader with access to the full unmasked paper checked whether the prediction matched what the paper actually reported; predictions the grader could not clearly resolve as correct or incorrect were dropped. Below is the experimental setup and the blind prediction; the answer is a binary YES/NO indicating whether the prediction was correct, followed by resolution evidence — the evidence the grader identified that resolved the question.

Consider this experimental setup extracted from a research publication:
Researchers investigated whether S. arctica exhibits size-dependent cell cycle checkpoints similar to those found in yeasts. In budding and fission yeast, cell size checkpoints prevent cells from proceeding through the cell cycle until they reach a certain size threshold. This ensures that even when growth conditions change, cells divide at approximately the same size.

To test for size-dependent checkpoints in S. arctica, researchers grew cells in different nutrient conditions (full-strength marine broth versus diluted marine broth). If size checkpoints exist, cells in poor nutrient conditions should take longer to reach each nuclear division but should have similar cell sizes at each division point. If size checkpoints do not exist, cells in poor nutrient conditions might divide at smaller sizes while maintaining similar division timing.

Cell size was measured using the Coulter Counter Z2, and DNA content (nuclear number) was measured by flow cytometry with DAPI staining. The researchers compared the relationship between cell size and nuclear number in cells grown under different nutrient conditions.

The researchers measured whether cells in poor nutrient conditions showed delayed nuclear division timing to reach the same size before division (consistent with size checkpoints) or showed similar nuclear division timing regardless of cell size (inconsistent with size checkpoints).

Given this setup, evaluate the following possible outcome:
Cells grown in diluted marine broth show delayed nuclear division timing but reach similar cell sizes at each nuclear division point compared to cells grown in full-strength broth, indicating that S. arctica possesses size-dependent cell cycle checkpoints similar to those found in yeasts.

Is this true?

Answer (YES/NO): NO